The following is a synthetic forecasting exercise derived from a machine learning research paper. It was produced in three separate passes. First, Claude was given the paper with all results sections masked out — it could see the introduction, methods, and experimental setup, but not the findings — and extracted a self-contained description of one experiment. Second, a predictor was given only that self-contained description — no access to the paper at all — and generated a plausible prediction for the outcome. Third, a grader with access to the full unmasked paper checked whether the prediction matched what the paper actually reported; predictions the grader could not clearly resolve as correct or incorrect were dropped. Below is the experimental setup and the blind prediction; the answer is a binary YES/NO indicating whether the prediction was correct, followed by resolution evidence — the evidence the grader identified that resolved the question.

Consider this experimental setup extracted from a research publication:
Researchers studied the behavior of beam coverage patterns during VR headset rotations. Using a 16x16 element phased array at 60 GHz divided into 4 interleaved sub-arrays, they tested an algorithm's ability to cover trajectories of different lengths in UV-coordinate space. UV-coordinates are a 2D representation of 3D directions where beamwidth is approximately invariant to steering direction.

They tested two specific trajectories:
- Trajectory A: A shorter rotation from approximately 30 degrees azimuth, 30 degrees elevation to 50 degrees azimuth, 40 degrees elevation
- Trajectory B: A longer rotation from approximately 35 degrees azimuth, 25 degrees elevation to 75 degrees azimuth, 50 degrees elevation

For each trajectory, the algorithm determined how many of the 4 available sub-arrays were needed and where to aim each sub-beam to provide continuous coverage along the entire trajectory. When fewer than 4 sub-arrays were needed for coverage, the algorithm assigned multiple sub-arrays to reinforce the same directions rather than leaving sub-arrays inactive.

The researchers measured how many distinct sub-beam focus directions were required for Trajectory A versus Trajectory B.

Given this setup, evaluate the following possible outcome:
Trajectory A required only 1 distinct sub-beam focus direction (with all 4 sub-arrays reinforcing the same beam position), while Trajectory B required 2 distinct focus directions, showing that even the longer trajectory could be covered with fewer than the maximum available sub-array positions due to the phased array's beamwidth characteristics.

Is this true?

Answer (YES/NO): NO